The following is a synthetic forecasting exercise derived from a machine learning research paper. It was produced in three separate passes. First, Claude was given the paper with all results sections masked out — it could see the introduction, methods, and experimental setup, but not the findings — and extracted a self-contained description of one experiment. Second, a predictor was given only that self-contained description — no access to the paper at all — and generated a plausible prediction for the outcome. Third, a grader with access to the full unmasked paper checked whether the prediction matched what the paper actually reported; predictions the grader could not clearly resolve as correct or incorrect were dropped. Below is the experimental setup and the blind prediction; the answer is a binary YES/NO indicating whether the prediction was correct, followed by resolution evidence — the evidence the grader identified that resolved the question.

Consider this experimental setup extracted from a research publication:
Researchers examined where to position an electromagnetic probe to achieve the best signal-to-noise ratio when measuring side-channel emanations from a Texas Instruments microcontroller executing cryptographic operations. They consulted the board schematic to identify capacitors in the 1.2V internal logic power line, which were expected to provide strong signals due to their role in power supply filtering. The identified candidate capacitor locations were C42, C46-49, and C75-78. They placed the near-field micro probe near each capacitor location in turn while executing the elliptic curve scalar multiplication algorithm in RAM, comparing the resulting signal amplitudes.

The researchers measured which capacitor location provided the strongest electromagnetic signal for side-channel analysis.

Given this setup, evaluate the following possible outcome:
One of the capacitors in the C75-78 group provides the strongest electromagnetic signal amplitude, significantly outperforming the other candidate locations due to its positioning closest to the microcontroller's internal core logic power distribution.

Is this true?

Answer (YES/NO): YES